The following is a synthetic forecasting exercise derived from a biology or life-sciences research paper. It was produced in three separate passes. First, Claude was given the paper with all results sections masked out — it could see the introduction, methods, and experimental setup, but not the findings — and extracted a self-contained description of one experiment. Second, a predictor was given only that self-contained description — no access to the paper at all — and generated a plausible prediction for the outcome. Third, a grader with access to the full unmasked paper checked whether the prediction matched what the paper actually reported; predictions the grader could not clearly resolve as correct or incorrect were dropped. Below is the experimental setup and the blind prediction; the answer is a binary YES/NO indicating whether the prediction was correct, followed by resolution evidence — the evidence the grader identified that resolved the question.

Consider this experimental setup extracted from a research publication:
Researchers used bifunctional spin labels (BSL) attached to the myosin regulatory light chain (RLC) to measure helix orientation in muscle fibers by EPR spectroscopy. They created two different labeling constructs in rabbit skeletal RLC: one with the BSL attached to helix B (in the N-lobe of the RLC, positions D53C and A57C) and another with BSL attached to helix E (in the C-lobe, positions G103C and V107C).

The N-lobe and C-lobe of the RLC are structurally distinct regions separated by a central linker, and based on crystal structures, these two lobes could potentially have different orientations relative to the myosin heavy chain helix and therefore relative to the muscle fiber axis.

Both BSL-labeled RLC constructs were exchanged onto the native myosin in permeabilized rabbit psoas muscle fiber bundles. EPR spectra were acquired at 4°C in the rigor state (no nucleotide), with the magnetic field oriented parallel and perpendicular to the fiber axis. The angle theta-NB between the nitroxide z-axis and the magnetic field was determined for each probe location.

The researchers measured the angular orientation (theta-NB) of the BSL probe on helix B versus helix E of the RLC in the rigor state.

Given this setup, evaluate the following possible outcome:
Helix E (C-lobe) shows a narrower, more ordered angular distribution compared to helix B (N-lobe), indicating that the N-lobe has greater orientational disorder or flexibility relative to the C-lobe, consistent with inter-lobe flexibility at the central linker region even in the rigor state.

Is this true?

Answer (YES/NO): NO